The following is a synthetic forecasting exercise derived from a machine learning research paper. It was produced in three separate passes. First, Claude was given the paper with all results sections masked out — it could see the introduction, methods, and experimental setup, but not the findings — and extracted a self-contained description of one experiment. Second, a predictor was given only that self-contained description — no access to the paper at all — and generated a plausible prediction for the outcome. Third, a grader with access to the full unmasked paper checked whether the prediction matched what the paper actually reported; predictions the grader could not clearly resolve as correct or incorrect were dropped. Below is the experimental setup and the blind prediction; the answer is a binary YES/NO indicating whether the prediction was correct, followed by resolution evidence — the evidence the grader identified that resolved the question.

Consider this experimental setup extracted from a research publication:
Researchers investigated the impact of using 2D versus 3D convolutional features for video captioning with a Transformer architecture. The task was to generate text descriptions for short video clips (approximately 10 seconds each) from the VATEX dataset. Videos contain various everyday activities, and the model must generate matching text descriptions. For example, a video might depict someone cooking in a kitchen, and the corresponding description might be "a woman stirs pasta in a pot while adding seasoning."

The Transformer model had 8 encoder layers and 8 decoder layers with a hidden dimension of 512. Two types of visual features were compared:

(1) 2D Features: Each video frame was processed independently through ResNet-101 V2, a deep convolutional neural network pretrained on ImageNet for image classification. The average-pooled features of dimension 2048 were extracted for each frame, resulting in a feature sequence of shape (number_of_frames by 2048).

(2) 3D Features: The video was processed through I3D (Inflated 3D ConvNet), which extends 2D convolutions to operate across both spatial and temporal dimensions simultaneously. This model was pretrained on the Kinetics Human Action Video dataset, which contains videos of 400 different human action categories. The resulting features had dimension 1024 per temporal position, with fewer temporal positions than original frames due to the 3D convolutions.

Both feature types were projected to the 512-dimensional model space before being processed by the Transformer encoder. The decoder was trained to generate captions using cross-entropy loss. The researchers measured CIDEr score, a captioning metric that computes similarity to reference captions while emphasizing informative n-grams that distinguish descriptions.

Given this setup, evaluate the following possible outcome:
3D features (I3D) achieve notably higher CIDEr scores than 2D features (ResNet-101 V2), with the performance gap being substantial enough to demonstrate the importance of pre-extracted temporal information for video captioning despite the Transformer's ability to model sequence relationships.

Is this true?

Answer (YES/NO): YES